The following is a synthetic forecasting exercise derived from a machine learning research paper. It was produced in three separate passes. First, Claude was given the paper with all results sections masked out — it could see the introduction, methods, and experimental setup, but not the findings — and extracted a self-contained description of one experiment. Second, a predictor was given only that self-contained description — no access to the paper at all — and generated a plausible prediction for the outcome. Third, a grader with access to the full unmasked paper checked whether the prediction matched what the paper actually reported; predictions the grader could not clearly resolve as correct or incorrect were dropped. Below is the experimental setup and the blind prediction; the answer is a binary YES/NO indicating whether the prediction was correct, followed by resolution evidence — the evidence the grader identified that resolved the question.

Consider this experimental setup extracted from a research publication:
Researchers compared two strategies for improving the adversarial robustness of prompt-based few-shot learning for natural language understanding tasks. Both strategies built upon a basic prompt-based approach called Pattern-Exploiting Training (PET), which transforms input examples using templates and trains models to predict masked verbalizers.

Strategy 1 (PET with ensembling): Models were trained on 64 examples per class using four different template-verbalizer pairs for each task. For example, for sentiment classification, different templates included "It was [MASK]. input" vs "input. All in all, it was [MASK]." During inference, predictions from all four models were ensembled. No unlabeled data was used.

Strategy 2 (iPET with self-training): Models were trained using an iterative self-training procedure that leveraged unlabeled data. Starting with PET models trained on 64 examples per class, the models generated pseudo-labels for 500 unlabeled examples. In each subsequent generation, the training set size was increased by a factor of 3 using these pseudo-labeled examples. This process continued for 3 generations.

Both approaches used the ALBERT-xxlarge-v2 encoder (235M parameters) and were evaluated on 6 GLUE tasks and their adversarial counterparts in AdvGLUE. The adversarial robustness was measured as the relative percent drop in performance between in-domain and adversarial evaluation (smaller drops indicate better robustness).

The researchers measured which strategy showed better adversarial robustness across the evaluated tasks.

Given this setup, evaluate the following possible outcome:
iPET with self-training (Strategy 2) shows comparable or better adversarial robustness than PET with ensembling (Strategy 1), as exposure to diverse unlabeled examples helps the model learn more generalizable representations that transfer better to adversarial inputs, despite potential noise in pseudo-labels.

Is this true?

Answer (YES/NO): YES